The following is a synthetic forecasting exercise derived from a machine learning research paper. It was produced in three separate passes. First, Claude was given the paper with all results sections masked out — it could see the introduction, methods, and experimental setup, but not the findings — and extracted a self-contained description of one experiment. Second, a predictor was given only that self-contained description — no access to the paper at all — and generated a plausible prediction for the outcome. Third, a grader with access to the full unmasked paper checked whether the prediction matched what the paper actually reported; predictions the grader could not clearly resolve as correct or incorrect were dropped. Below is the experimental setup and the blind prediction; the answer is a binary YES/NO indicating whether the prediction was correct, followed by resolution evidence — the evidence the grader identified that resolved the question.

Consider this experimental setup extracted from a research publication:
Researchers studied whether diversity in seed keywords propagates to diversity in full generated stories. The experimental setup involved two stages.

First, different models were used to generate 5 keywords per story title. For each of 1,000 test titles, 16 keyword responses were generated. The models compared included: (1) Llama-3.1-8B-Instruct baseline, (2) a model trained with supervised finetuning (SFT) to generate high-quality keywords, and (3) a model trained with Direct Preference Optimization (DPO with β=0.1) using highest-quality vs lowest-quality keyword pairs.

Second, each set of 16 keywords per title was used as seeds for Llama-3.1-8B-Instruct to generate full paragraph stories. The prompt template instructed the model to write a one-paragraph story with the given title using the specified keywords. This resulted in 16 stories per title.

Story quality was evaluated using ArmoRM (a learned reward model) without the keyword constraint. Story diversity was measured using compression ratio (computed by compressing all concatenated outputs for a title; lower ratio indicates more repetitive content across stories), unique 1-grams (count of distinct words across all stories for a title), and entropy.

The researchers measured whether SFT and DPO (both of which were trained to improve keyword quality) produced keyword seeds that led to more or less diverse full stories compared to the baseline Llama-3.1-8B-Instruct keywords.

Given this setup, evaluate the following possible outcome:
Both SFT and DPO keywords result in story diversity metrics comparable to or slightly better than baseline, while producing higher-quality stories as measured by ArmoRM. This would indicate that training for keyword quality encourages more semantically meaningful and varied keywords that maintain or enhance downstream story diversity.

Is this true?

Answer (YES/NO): NO